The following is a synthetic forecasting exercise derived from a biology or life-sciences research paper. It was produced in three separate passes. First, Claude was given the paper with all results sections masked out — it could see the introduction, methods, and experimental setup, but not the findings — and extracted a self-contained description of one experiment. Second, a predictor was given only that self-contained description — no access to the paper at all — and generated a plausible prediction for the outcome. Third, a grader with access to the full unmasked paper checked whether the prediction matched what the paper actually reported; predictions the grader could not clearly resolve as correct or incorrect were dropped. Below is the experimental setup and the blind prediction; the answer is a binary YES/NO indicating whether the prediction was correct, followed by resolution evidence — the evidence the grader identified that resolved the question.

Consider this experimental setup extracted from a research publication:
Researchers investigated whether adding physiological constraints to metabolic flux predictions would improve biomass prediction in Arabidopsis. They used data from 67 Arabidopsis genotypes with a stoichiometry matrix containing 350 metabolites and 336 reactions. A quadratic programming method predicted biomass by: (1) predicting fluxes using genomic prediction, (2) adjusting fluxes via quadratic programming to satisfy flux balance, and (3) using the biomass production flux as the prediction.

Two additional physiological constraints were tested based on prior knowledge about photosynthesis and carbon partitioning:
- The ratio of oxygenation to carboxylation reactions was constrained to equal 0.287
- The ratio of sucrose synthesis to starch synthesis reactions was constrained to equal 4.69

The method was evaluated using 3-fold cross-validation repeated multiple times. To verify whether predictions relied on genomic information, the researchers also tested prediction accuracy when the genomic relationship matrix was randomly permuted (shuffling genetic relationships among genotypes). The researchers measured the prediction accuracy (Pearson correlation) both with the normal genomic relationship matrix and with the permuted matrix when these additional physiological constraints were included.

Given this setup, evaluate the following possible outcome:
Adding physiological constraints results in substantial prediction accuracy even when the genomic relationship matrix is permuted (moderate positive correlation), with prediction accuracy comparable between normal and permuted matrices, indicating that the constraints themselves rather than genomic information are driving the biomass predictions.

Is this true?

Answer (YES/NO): YES